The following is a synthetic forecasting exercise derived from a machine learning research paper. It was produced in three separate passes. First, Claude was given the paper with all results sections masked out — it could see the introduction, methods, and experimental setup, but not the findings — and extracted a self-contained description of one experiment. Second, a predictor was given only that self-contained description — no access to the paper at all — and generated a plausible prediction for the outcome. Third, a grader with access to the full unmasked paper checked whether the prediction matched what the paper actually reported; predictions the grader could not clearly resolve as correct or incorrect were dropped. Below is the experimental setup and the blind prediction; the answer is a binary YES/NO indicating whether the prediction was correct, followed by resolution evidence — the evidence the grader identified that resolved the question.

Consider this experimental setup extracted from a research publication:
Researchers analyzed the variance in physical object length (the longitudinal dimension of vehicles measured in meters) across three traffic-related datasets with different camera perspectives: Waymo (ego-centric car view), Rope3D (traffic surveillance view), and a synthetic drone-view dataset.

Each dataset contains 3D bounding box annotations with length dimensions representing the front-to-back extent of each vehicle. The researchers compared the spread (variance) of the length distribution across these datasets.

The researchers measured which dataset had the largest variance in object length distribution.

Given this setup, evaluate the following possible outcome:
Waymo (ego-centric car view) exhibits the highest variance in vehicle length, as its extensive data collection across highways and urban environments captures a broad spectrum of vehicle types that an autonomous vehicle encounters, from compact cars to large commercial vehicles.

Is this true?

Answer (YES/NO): NO